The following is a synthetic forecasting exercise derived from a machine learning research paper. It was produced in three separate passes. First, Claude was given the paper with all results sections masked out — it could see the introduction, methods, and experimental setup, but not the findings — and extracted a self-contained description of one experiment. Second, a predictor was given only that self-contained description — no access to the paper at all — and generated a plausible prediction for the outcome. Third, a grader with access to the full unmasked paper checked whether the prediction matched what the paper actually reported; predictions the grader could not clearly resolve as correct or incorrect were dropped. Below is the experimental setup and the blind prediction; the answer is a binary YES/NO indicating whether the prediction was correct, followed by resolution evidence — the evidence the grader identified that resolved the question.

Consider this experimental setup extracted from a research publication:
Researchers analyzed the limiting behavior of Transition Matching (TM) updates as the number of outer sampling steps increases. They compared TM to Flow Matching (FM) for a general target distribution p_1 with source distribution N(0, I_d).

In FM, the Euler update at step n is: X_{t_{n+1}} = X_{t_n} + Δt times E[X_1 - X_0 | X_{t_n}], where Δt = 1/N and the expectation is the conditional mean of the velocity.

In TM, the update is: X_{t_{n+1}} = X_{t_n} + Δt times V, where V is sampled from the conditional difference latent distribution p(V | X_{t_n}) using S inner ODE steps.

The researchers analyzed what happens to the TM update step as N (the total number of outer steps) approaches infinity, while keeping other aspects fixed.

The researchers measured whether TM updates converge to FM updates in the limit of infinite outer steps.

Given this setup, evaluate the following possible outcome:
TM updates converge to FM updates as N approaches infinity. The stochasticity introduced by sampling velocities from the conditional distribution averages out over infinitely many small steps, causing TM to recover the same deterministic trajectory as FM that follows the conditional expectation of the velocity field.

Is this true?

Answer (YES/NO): YES